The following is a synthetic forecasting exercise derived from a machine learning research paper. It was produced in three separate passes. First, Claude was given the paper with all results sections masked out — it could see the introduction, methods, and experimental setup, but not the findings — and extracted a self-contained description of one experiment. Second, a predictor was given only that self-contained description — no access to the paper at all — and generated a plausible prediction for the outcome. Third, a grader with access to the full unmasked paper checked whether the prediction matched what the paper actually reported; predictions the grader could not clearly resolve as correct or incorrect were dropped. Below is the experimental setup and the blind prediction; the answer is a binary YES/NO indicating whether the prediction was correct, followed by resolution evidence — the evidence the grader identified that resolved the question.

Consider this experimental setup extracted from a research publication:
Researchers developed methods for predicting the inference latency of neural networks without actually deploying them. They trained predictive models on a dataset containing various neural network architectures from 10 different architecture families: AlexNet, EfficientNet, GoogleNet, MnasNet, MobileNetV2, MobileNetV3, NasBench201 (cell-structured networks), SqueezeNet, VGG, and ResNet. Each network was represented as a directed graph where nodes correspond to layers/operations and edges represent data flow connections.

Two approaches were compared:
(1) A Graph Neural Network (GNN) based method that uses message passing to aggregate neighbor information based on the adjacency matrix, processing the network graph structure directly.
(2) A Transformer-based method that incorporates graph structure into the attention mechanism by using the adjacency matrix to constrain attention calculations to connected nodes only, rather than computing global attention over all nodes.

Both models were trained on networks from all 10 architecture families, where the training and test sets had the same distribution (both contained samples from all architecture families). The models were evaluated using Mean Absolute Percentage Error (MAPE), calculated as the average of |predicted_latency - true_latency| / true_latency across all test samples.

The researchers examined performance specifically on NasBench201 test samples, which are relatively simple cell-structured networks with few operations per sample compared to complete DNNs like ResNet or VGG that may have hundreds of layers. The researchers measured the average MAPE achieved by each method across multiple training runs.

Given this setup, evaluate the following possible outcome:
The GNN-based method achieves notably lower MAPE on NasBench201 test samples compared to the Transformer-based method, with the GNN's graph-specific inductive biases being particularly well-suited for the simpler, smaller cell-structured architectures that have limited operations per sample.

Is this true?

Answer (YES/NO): NO